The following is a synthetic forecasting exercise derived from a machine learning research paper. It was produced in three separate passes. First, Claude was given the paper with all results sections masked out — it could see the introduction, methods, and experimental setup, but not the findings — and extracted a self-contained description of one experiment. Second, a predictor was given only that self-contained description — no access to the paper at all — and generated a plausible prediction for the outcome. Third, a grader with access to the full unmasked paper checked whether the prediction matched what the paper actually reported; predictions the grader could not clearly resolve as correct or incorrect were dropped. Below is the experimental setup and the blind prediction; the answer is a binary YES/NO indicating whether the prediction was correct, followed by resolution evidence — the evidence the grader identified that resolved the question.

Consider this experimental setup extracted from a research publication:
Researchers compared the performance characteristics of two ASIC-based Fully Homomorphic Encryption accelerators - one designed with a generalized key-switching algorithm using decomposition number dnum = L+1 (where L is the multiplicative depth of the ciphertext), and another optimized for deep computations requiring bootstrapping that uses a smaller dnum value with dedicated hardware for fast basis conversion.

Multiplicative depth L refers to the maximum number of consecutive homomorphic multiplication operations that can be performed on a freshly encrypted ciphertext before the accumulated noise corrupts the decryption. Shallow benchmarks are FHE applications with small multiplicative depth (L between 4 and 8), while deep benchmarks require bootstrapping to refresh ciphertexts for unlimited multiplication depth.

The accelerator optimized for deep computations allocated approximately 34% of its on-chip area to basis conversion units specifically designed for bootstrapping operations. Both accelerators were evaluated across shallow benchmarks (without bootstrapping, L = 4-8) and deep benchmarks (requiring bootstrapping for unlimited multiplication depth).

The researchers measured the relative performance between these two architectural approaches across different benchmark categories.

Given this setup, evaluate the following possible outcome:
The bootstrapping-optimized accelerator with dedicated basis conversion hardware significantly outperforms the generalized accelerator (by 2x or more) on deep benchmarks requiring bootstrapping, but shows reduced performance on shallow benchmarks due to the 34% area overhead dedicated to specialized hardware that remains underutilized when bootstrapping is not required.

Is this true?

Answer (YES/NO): NO